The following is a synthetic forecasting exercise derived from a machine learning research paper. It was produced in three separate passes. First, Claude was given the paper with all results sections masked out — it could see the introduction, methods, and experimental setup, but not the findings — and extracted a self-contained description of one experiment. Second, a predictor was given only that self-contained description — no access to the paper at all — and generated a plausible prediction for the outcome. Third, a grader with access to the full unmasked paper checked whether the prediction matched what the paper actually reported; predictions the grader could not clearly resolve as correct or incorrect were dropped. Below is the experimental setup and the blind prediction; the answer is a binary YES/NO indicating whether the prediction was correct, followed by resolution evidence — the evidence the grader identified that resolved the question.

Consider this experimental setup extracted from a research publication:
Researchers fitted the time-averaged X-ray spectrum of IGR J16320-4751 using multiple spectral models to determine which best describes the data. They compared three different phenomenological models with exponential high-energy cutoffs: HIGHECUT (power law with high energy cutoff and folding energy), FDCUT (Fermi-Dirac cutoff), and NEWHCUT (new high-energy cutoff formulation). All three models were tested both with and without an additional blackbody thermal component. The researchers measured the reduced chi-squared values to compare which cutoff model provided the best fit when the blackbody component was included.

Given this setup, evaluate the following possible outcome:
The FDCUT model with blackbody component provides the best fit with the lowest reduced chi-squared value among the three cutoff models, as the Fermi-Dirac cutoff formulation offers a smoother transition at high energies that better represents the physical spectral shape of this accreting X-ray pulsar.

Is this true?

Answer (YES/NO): NO